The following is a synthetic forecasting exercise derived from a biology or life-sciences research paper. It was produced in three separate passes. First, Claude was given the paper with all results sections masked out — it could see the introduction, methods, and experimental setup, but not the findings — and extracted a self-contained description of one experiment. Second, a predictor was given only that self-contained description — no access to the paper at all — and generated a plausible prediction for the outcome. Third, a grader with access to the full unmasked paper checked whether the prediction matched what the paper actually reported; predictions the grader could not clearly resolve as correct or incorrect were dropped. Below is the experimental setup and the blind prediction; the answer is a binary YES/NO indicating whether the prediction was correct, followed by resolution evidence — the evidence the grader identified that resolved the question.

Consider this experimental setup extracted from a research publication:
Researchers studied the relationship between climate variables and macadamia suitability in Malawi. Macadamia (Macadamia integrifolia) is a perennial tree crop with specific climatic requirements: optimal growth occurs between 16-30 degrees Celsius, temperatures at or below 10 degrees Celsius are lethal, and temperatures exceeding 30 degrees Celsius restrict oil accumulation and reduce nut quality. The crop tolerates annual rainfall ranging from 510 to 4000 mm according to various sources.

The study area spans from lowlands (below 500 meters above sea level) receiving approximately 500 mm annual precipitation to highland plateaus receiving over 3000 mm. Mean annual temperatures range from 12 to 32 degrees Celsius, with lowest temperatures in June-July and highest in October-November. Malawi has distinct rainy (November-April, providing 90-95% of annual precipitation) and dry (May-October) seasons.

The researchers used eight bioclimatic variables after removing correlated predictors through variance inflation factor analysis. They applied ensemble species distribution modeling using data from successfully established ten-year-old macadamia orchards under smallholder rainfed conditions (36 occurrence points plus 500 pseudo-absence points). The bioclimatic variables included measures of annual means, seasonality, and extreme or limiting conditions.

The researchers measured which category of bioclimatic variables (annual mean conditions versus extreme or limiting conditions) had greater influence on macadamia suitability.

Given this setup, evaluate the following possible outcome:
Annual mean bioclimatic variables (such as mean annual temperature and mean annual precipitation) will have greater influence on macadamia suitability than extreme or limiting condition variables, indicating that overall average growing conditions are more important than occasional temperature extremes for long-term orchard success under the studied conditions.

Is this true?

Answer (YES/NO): NO